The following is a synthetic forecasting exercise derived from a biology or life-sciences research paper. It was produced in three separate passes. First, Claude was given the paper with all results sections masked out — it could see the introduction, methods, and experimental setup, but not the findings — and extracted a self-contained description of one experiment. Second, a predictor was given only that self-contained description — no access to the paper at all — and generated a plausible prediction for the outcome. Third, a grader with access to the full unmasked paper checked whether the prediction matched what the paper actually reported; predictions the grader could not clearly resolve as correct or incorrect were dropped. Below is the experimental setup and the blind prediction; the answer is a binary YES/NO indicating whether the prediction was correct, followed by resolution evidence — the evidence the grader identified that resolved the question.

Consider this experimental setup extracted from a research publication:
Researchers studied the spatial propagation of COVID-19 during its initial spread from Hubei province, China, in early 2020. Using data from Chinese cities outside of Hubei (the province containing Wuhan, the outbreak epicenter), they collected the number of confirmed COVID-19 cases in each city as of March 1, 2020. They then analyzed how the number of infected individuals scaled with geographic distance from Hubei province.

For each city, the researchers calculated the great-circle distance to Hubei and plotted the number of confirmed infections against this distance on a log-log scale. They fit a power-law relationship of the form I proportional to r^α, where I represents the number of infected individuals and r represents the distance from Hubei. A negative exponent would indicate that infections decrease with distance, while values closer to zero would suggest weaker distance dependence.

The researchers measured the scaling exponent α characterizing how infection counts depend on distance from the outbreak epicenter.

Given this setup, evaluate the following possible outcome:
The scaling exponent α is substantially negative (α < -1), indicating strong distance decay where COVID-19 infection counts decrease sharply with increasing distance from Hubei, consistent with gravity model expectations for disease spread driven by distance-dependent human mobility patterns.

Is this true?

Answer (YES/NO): YES